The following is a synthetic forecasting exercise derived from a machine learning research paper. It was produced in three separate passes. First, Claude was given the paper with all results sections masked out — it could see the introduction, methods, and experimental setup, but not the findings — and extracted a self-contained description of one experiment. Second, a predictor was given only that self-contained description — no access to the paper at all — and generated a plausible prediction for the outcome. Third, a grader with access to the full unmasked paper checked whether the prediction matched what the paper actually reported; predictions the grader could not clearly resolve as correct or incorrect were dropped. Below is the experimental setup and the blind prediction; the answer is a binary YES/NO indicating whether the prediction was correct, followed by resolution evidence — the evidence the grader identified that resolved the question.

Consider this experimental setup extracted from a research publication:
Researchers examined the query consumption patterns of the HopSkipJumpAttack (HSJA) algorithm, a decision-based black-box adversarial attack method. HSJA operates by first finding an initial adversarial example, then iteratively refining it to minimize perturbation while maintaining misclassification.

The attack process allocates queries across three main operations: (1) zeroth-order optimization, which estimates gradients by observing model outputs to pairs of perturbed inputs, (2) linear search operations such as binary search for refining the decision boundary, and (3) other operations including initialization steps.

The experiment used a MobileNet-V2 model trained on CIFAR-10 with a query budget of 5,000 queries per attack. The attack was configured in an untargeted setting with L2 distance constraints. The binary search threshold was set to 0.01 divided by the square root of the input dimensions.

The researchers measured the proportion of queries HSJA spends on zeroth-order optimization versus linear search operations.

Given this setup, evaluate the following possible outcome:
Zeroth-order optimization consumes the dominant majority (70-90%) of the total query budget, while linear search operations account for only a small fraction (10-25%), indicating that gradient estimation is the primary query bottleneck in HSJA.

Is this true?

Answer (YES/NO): NO